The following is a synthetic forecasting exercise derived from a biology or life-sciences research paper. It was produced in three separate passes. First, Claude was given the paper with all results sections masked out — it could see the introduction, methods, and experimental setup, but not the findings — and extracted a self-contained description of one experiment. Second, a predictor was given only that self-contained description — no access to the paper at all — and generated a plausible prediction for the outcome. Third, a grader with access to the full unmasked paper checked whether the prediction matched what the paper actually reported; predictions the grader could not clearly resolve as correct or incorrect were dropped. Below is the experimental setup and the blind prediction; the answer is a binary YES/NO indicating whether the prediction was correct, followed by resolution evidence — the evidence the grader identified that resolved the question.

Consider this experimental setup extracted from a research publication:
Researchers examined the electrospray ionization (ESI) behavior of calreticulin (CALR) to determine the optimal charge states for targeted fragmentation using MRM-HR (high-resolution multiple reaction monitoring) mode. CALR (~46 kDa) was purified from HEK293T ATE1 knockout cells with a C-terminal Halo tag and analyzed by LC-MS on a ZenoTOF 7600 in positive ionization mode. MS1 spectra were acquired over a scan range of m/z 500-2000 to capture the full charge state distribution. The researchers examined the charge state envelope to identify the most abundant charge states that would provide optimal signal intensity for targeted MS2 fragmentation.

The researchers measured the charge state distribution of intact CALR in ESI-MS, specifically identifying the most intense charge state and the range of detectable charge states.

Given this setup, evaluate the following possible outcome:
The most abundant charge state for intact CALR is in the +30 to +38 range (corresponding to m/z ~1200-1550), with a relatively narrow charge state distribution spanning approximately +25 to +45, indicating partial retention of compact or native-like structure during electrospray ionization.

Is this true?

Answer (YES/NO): NO